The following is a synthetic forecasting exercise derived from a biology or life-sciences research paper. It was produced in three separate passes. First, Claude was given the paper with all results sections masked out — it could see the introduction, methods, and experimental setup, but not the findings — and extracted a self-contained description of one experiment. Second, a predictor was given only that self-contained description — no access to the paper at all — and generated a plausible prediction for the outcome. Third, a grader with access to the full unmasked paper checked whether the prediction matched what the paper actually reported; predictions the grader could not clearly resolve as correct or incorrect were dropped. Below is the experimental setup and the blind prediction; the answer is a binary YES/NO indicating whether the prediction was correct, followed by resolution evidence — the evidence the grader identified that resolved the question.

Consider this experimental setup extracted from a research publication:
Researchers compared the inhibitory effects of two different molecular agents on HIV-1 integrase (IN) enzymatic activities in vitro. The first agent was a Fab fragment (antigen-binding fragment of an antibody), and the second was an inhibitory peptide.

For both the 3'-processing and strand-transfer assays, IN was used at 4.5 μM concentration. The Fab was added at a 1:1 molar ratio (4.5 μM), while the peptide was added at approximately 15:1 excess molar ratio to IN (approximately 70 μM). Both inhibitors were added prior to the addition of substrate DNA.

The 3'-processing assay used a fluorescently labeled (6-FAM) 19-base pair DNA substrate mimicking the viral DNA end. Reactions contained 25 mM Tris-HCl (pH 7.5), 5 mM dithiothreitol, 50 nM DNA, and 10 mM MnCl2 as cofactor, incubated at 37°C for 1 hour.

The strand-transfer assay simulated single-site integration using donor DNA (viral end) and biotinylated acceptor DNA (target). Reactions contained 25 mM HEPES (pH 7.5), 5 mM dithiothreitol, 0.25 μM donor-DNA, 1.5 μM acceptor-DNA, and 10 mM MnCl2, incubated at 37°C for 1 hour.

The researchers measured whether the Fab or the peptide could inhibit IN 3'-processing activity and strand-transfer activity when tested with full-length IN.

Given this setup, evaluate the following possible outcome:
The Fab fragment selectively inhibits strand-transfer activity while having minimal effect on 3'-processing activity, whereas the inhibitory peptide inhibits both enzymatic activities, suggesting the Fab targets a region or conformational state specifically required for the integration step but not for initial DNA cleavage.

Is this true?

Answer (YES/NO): NO